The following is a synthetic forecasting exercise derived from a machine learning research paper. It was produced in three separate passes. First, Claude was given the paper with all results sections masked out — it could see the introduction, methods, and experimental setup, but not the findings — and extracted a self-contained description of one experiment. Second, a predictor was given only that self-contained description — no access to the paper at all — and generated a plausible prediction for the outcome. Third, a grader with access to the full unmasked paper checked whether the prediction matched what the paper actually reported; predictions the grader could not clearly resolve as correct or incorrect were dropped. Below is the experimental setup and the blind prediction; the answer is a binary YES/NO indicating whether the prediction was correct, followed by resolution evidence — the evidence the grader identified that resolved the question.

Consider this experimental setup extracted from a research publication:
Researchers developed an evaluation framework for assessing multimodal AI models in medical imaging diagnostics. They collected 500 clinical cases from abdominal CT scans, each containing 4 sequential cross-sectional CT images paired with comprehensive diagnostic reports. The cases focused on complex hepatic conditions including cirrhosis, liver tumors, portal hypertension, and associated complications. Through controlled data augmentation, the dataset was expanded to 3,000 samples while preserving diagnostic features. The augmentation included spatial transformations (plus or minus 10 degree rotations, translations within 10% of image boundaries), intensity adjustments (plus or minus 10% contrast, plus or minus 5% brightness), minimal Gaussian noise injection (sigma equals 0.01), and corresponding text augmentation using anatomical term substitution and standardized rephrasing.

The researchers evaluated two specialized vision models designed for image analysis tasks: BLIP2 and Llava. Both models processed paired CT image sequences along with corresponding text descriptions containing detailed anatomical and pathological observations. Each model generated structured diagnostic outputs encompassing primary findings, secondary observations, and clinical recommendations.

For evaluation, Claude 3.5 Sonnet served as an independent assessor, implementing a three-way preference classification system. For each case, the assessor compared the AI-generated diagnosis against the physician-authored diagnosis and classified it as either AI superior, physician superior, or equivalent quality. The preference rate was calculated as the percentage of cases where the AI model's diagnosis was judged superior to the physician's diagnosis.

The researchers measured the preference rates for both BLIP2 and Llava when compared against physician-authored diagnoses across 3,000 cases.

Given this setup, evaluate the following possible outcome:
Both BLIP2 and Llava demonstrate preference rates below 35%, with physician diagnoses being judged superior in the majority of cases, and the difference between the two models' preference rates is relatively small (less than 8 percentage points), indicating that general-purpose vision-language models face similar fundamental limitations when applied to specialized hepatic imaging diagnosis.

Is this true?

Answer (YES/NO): NO